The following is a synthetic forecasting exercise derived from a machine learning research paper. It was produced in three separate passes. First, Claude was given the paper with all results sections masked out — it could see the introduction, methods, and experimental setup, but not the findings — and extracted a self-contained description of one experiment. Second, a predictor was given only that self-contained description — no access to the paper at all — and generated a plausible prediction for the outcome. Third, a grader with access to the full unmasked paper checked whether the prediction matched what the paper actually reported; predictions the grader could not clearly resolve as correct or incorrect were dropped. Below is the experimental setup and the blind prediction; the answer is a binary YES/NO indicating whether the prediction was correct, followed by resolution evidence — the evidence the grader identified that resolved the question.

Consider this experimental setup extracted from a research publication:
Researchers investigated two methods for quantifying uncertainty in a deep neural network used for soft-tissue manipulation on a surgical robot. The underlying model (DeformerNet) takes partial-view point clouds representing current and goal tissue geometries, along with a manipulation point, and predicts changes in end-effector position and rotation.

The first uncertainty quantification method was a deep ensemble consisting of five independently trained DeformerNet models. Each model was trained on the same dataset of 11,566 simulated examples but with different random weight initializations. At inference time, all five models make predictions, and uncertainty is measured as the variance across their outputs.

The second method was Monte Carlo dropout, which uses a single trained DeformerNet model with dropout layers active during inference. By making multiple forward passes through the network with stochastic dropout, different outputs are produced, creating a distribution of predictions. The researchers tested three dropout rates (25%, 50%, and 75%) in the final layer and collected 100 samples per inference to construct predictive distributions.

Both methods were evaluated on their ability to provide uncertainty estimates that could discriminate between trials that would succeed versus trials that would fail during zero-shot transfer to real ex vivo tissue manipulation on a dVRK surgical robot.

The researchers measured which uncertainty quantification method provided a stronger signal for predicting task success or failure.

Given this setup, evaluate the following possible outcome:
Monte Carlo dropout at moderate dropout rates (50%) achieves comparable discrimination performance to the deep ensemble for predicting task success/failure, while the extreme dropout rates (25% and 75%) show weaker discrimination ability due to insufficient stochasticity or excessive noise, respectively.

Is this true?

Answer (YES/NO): NO